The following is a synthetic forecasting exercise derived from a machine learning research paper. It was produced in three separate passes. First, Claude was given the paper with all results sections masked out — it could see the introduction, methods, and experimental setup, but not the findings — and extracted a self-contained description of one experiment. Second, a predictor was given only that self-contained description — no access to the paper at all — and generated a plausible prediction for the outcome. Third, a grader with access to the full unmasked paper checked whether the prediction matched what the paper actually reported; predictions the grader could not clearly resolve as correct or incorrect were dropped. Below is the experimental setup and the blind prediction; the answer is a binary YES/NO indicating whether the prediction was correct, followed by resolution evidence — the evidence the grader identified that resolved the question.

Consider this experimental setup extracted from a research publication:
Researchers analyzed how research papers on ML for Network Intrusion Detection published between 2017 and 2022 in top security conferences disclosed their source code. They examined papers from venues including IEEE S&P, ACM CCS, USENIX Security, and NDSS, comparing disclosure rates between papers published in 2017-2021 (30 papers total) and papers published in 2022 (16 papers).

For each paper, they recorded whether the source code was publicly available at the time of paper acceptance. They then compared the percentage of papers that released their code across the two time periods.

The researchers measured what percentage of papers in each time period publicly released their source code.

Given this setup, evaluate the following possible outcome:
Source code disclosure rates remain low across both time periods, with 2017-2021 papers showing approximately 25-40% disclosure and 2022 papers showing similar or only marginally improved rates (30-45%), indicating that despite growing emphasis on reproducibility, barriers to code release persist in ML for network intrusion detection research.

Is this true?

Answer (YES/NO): NO